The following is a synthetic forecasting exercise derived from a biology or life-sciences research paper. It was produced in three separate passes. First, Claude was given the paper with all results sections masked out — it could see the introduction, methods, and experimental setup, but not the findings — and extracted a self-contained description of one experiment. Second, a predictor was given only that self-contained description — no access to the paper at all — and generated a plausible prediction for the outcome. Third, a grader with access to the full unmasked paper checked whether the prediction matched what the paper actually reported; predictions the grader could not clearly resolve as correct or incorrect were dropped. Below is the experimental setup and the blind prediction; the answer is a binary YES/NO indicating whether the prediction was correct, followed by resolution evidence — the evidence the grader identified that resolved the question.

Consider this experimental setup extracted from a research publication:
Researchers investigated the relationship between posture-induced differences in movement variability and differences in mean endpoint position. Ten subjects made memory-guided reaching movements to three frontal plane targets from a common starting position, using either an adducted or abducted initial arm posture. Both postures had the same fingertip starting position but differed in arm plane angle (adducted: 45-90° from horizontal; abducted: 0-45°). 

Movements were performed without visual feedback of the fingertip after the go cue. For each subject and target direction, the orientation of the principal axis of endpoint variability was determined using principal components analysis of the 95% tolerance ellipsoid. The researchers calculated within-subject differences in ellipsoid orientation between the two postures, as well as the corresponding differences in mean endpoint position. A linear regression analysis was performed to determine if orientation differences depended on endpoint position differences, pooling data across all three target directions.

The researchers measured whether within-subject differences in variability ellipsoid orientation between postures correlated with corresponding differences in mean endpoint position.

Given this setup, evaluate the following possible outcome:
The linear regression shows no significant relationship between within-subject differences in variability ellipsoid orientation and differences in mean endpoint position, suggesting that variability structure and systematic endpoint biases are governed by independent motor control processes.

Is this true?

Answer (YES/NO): NO